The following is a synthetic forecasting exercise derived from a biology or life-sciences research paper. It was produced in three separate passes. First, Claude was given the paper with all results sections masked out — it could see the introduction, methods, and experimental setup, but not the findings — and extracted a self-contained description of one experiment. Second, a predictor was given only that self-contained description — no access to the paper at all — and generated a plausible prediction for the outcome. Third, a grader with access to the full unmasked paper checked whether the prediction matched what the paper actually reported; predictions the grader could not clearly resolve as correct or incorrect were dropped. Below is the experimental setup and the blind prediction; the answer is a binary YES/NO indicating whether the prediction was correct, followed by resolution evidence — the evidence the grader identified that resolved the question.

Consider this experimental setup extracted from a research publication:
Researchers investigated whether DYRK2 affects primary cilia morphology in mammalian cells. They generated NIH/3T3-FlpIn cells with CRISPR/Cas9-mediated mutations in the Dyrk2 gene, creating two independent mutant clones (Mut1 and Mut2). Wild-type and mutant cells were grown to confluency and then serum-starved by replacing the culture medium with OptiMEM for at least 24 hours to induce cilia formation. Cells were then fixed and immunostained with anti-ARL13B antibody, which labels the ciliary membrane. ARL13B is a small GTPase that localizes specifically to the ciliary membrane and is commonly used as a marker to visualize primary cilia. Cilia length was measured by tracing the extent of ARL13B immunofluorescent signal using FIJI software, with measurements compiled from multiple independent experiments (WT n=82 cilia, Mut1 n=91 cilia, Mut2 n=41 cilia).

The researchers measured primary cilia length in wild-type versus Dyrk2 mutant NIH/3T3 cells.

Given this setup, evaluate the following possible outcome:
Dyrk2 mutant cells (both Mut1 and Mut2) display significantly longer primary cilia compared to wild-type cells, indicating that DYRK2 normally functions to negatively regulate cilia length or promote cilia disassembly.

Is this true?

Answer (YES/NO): YES